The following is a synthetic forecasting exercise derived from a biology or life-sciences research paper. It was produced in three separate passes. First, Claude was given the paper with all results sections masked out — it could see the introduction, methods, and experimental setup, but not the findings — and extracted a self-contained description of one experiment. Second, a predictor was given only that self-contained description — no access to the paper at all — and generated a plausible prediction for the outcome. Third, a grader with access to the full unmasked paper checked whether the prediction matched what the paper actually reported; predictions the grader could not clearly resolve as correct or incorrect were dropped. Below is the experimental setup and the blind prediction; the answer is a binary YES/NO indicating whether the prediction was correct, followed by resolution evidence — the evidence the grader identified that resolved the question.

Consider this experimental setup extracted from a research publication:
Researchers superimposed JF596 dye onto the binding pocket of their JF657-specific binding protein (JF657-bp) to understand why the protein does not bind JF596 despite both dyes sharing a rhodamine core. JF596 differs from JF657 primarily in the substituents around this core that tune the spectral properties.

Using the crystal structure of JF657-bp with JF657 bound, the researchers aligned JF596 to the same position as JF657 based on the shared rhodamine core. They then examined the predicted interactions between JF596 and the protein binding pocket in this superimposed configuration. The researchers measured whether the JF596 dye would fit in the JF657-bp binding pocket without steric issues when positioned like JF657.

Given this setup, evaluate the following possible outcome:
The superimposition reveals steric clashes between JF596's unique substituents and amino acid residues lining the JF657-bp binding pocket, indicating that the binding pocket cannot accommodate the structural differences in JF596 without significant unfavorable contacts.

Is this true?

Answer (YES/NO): YES